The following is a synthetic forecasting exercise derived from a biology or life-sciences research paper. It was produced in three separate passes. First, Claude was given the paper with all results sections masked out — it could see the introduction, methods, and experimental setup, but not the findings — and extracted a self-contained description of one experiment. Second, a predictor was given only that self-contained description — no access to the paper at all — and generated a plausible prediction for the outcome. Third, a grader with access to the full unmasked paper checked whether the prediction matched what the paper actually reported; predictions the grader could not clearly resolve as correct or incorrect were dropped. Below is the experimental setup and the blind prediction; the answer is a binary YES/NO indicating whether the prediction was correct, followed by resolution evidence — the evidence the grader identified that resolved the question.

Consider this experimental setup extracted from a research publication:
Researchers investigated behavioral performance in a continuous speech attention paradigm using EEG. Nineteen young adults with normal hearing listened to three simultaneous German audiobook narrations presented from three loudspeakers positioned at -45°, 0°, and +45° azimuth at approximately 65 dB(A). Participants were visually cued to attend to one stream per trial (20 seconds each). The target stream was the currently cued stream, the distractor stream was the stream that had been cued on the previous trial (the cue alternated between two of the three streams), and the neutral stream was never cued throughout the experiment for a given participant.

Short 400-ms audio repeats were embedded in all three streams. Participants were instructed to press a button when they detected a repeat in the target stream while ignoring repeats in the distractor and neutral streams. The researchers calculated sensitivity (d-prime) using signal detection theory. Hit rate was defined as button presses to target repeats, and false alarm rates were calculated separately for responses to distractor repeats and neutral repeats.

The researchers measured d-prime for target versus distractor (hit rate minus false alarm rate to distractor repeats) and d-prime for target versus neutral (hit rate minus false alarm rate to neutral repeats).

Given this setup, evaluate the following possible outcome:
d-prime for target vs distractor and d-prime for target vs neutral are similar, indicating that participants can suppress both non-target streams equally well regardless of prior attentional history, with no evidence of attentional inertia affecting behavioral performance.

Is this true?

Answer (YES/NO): NO